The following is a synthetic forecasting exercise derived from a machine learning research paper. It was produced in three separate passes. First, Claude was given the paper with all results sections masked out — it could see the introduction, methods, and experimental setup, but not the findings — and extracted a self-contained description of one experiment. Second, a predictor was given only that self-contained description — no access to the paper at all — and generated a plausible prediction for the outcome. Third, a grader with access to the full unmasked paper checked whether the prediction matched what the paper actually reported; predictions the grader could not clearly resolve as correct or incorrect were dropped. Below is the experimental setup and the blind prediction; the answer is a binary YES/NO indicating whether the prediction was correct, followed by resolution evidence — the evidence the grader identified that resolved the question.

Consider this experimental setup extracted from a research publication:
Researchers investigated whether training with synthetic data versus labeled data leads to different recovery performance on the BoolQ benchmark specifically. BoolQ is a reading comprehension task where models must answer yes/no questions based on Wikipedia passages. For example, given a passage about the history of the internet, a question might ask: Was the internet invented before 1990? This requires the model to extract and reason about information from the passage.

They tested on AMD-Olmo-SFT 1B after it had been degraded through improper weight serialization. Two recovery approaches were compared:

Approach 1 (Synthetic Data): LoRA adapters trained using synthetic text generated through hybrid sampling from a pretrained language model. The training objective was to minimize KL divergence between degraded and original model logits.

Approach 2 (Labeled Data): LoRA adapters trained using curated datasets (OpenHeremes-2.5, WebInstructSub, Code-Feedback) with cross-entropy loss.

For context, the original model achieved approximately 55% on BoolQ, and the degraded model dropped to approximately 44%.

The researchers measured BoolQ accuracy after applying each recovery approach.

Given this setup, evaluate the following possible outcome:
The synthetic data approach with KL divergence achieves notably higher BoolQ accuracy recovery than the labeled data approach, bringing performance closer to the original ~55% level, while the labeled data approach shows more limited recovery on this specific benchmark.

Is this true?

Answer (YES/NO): YES